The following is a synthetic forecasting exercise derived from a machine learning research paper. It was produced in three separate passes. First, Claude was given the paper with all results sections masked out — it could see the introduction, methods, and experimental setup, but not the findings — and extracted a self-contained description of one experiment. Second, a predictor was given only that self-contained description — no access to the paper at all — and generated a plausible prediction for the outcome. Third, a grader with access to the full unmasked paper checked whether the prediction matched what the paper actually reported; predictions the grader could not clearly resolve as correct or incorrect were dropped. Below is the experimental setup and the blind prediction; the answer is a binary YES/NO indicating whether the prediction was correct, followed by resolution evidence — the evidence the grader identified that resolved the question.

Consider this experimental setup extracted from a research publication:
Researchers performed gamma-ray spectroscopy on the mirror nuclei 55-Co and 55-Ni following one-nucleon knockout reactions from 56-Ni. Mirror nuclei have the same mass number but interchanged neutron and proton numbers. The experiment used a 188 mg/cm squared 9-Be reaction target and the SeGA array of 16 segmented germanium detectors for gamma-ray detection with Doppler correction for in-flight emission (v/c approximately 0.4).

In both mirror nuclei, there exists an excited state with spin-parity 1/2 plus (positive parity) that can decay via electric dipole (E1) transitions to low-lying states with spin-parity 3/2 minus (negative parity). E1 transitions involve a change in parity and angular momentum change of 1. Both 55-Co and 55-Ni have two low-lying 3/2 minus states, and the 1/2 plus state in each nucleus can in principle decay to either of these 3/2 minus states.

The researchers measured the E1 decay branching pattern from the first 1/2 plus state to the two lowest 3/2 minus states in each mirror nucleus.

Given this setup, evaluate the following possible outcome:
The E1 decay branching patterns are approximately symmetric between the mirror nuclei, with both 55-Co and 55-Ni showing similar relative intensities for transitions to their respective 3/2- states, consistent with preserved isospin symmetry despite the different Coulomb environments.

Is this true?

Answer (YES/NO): NO